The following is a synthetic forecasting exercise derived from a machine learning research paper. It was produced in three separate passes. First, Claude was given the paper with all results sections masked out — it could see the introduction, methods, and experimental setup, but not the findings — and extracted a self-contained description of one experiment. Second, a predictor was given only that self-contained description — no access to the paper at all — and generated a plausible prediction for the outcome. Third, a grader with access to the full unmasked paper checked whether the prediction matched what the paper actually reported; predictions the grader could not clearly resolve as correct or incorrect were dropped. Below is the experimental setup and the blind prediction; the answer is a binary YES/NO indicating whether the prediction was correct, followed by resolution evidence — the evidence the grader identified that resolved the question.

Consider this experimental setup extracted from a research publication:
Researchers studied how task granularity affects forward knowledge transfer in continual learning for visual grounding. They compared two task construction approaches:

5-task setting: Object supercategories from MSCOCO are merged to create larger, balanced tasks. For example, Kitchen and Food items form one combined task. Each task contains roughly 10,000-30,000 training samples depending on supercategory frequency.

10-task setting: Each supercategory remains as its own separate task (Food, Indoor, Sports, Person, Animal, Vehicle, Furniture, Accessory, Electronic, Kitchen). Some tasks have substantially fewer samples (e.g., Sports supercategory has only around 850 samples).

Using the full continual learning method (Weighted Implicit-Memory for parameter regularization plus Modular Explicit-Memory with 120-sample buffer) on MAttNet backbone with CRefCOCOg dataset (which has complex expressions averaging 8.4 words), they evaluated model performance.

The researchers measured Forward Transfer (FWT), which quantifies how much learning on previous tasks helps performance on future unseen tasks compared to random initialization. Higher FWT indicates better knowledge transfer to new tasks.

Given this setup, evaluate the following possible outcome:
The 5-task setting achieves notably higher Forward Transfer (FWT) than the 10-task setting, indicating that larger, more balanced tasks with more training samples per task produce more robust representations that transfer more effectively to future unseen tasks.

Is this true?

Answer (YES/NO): YES